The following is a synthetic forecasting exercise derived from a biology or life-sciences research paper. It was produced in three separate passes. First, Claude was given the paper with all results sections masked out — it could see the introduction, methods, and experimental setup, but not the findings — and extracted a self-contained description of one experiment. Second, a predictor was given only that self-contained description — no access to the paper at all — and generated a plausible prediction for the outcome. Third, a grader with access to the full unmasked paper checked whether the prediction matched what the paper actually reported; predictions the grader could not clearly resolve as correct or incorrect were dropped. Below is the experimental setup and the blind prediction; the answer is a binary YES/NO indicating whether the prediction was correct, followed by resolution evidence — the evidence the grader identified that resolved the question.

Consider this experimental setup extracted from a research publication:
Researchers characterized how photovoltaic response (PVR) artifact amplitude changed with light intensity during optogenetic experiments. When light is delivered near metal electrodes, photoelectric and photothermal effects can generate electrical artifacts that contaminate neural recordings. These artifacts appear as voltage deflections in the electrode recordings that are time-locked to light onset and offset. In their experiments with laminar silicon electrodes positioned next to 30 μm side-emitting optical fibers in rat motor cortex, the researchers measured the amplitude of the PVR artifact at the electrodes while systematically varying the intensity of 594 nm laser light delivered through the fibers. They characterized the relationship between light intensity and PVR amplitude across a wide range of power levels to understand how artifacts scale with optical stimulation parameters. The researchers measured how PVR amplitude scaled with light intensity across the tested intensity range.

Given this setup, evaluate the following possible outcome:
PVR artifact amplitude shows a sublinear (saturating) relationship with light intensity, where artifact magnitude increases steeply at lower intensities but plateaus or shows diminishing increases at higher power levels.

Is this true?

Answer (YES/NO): NO